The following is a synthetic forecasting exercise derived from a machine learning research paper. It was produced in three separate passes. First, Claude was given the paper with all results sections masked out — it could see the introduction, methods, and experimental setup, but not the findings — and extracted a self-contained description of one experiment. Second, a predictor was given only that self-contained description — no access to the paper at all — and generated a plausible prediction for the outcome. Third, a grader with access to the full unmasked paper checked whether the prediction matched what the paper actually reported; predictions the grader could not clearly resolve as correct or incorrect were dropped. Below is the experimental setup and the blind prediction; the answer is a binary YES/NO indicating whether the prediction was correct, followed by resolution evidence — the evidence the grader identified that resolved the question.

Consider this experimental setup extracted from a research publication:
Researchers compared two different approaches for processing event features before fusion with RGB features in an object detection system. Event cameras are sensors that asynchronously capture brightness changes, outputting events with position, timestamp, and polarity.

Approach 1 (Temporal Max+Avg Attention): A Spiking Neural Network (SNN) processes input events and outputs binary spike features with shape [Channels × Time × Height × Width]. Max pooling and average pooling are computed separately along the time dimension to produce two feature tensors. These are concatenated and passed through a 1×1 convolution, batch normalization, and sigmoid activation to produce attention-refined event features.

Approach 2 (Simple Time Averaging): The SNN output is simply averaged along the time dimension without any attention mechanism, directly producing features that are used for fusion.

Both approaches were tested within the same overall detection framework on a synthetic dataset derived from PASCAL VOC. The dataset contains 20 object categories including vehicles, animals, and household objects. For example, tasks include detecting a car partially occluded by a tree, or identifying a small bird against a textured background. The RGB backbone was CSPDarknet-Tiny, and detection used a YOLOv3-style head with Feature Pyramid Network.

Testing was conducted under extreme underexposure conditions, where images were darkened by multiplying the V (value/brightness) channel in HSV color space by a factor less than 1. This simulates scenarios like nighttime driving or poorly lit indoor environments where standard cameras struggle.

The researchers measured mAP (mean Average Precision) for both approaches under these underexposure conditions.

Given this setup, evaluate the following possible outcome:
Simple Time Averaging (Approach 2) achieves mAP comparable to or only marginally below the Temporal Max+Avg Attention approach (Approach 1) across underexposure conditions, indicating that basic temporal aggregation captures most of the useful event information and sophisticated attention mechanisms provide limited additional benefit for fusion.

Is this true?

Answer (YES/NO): YES